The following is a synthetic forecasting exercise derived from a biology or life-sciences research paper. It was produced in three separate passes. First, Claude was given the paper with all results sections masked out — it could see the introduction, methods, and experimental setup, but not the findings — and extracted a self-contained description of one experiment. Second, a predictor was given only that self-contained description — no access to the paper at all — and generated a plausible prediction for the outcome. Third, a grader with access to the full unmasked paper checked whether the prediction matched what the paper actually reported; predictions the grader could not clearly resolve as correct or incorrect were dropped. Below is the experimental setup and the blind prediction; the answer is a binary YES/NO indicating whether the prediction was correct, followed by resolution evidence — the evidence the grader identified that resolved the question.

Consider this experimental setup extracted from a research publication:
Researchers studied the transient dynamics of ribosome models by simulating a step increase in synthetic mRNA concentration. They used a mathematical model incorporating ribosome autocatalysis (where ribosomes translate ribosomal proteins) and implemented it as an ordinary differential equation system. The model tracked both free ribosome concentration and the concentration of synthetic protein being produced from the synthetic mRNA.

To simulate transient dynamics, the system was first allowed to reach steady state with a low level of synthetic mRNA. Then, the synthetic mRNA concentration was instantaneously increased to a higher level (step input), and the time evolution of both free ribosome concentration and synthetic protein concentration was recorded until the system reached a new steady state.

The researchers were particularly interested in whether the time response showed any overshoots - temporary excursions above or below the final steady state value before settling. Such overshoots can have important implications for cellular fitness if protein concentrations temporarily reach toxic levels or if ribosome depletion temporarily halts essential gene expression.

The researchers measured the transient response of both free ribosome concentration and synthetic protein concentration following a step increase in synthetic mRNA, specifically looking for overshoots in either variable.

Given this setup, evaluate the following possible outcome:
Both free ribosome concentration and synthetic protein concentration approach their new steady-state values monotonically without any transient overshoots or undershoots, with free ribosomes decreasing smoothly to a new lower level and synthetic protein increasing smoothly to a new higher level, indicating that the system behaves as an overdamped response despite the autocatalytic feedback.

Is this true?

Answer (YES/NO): NO